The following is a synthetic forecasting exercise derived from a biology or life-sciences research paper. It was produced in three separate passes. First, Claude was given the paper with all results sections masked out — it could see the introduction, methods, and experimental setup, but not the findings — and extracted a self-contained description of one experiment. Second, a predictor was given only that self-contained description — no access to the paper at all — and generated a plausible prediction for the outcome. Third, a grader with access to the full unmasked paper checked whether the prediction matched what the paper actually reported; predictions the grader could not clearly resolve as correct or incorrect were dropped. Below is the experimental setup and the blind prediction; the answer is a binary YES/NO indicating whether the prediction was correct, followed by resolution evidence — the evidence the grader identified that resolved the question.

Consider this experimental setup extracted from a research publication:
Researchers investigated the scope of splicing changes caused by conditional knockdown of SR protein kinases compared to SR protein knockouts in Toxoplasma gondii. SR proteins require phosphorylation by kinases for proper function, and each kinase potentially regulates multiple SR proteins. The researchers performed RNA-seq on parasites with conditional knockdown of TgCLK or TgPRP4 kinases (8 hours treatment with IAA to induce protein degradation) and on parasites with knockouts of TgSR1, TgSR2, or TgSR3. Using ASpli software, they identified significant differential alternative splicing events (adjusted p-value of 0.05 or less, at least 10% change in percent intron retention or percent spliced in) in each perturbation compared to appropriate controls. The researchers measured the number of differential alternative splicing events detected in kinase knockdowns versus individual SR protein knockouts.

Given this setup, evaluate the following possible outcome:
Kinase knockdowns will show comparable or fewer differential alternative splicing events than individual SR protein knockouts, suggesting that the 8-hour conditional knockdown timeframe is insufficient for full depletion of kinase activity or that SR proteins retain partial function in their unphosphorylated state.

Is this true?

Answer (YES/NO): NO